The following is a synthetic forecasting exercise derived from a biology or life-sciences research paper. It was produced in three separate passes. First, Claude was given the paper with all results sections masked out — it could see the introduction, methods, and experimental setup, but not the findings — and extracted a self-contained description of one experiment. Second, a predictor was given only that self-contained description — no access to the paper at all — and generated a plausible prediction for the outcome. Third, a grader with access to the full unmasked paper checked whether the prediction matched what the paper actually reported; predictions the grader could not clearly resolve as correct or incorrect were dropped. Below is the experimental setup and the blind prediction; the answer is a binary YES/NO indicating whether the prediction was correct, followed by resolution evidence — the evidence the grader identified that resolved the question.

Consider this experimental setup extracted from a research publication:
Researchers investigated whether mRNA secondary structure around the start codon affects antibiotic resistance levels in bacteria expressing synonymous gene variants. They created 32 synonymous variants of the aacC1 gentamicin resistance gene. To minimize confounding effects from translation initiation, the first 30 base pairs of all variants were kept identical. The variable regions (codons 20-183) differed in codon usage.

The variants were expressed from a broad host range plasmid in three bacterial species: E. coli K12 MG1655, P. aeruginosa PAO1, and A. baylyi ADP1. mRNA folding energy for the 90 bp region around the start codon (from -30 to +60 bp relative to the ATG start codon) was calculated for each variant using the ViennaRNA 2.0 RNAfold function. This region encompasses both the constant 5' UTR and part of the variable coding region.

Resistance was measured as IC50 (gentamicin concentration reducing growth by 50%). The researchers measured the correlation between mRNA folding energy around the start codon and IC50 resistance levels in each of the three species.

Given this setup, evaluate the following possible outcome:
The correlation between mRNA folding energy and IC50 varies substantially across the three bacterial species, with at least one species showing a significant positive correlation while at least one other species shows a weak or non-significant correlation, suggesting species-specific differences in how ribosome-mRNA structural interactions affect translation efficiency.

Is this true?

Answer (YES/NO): NO